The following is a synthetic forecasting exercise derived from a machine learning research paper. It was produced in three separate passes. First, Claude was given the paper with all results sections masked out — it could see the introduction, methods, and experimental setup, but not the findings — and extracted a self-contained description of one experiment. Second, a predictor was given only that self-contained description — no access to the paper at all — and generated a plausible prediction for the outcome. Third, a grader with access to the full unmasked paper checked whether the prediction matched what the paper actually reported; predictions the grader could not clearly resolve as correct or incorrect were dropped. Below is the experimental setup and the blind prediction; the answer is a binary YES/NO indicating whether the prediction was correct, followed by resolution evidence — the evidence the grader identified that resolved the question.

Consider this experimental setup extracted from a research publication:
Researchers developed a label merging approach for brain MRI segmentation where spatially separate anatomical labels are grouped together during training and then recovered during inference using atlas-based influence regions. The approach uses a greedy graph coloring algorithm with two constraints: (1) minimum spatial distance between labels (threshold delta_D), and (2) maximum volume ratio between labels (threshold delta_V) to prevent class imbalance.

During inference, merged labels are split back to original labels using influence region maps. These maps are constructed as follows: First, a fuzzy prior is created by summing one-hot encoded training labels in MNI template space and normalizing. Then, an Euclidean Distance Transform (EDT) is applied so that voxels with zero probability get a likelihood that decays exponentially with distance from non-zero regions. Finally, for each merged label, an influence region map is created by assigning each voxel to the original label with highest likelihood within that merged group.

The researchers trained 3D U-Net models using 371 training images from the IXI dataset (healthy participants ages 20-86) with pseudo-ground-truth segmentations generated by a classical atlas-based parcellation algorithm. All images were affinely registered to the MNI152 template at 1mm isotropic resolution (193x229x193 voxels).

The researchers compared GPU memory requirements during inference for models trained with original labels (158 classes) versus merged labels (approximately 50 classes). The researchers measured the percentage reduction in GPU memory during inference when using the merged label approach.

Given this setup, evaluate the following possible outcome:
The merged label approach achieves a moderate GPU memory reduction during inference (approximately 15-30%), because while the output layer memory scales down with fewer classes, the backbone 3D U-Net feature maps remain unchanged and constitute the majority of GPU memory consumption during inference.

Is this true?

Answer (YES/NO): YES